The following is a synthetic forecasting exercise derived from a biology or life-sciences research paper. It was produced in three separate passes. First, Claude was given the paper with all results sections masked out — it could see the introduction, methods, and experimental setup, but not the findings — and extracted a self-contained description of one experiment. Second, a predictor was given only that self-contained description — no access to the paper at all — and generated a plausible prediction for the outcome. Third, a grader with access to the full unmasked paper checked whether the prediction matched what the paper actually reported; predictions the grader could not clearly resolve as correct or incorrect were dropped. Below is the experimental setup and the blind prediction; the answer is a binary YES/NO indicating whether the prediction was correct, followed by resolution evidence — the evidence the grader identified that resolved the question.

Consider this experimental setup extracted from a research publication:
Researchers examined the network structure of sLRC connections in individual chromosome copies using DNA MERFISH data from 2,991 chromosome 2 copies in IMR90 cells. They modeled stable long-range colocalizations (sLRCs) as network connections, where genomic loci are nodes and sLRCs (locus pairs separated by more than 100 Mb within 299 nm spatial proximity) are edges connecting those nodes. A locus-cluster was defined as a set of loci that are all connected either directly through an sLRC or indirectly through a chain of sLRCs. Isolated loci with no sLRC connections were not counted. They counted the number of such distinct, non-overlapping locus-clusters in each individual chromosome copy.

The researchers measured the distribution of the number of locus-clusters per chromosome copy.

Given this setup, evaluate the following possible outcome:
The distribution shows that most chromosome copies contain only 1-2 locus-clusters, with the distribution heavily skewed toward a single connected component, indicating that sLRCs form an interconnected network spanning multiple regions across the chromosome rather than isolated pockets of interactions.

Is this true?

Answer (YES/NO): NO